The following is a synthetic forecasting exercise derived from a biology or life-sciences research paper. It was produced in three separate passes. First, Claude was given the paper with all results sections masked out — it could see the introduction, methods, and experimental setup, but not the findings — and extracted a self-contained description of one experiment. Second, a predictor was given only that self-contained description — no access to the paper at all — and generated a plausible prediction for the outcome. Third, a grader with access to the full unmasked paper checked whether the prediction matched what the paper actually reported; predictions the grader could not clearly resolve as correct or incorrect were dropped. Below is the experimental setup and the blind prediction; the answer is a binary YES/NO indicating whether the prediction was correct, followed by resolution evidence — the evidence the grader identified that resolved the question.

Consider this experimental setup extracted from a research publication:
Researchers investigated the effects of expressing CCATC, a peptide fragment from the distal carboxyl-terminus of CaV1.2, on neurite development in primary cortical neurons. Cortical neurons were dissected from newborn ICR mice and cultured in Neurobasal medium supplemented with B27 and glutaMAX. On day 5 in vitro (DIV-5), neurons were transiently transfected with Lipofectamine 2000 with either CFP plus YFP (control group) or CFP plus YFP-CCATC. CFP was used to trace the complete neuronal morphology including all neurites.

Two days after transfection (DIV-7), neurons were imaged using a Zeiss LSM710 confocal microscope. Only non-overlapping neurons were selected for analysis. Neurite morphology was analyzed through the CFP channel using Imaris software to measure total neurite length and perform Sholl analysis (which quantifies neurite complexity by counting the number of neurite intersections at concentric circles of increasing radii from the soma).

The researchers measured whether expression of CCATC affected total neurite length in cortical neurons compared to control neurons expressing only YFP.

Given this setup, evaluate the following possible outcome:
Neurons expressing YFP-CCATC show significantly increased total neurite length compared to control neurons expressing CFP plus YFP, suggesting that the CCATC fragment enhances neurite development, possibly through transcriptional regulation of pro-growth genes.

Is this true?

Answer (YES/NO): NO